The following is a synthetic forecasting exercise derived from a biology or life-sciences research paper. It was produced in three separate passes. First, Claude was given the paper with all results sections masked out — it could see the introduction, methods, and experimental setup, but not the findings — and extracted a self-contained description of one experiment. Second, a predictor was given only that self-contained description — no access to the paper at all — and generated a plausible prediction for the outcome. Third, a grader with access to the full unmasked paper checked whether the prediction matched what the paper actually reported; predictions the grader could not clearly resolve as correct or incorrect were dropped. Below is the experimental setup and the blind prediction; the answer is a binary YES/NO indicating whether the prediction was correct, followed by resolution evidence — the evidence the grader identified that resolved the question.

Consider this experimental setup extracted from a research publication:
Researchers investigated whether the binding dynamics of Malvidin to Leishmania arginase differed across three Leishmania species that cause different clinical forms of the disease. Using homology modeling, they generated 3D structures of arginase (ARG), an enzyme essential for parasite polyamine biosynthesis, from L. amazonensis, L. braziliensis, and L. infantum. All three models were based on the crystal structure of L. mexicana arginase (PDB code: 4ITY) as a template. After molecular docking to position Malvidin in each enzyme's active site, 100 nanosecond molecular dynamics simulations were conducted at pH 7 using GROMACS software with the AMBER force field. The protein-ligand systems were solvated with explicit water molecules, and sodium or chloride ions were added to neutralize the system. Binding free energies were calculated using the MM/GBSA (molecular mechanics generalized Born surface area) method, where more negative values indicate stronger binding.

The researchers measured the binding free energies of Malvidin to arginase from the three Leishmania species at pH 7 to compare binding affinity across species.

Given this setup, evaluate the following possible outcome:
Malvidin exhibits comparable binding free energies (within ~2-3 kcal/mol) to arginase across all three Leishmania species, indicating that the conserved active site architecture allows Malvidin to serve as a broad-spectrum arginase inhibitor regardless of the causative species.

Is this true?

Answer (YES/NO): YES